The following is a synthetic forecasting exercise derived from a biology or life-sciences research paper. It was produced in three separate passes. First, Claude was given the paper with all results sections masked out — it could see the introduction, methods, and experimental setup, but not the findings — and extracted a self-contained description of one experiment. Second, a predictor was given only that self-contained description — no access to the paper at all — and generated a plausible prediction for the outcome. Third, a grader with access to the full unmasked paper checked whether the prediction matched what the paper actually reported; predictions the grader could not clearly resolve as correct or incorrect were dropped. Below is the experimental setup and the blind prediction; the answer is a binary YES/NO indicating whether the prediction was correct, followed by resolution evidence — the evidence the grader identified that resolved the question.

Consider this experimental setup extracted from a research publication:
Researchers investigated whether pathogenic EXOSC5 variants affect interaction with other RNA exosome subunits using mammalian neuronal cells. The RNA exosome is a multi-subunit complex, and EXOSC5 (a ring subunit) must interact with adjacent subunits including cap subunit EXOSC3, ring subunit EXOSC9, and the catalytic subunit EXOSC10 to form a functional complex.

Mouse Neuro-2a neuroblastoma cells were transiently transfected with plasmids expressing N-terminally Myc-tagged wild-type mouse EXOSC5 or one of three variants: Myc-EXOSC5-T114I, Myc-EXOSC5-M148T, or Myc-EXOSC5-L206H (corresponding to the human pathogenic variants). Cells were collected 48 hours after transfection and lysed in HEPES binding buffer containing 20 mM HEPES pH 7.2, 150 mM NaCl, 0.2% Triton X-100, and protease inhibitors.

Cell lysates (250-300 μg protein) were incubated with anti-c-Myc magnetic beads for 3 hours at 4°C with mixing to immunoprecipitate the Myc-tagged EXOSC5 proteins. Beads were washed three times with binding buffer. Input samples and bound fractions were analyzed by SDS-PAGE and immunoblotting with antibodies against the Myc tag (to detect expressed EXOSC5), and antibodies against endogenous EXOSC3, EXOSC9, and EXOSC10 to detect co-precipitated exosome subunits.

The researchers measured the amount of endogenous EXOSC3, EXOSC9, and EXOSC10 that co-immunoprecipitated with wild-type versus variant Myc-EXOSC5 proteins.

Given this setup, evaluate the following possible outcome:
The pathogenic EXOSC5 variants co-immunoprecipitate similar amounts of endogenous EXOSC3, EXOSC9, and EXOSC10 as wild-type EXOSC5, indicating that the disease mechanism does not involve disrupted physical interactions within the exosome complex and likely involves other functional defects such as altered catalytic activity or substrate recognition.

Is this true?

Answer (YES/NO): NO